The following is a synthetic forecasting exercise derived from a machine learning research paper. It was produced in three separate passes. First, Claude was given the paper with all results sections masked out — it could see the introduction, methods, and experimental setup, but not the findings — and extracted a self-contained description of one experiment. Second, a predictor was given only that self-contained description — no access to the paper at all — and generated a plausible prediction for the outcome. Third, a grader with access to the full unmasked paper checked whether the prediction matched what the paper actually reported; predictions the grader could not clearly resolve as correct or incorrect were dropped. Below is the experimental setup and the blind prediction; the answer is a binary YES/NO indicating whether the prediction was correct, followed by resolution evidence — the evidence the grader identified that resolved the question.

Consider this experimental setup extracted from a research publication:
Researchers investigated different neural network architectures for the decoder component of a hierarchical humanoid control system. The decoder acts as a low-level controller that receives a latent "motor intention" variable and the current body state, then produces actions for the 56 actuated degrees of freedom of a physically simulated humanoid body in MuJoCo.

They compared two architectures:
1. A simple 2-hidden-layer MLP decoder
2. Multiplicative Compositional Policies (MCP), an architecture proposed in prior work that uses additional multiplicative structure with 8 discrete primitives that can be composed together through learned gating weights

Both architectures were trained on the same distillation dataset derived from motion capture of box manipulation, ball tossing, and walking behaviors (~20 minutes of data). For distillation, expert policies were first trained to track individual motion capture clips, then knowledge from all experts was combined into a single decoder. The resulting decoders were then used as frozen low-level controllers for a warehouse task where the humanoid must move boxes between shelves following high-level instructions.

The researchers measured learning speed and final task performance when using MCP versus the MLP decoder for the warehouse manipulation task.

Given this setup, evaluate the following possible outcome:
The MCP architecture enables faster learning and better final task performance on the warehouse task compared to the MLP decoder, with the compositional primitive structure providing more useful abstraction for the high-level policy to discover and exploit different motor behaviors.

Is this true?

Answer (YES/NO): NO